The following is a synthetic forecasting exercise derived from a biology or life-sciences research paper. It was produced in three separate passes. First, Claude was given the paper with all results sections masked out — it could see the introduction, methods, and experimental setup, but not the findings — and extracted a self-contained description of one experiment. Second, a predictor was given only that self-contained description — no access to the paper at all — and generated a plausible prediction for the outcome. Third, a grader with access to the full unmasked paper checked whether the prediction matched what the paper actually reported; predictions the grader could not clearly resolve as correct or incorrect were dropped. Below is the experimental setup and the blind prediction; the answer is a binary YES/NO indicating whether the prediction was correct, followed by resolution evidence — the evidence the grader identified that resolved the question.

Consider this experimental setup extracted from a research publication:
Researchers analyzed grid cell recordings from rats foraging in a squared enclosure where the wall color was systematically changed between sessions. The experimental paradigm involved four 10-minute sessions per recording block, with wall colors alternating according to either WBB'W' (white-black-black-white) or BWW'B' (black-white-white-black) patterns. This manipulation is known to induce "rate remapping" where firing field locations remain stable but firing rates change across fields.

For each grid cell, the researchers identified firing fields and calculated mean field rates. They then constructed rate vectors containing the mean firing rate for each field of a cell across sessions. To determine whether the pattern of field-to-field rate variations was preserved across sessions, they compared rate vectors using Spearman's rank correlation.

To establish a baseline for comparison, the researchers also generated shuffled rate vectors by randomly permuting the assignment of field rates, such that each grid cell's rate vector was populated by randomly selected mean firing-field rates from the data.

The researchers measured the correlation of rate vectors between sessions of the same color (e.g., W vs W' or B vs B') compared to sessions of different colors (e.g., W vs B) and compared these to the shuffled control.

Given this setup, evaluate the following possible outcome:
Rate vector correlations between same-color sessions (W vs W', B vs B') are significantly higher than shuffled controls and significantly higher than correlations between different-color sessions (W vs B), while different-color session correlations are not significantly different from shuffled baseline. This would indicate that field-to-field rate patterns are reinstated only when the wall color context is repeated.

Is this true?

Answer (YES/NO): NO